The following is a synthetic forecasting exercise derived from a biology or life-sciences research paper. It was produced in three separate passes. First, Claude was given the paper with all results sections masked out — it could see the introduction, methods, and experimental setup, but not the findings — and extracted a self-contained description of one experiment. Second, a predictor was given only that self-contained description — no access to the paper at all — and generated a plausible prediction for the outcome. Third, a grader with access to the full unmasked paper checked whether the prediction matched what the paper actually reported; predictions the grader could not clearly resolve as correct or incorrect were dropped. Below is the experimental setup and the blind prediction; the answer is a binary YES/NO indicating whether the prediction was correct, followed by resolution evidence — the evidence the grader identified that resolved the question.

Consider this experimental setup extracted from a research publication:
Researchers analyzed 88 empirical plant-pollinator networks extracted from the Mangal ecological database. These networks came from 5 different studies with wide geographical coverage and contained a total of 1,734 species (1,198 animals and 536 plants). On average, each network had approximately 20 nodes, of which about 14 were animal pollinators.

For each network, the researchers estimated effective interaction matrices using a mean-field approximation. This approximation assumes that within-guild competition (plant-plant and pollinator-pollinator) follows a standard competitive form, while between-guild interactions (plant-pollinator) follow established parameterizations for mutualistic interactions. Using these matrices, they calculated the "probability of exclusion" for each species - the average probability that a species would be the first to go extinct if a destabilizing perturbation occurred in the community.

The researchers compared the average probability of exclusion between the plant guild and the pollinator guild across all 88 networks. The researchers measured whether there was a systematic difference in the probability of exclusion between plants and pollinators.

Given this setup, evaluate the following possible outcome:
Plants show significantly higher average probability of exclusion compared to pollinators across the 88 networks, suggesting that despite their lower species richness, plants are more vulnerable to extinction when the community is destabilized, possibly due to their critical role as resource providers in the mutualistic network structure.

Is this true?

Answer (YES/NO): NO